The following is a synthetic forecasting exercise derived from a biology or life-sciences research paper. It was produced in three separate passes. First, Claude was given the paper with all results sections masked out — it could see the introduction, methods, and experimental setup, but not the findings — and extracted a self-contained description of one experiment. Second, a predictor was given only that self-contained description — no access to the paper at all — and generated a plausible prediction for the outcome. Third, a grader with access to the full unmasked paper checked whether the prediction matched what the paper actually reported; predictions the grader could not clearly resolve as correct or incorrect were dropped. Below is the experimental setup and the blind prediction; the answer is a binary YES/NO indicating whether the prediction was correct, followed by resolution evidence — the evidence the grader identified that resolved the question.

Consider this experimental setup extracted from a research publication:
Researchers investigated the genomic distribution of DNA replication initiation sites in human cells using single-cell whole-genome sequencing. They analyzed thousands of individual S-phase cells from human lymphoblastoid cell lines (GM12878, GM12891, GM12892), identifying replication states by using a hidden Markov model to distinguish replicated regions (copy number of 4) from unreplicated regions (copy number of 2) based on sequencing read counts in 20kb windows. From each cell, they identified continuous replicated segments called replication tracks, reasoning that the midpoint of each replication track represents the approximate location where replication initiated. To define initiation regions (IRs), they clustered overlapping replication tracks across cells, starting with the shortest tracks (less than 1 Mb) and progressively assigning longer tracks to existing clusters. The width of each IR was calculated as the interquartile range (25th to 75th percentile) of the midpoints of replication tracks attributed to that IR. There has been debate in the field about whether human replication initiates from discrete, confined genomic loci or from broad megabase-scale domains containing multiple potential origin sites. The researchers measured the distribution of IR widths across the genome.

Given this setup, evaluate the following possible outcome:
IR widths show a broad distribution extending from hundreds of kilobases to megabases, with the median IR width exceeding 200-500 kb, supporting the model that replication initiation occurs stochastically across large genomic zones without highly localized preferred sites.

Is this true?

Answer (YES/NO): NO